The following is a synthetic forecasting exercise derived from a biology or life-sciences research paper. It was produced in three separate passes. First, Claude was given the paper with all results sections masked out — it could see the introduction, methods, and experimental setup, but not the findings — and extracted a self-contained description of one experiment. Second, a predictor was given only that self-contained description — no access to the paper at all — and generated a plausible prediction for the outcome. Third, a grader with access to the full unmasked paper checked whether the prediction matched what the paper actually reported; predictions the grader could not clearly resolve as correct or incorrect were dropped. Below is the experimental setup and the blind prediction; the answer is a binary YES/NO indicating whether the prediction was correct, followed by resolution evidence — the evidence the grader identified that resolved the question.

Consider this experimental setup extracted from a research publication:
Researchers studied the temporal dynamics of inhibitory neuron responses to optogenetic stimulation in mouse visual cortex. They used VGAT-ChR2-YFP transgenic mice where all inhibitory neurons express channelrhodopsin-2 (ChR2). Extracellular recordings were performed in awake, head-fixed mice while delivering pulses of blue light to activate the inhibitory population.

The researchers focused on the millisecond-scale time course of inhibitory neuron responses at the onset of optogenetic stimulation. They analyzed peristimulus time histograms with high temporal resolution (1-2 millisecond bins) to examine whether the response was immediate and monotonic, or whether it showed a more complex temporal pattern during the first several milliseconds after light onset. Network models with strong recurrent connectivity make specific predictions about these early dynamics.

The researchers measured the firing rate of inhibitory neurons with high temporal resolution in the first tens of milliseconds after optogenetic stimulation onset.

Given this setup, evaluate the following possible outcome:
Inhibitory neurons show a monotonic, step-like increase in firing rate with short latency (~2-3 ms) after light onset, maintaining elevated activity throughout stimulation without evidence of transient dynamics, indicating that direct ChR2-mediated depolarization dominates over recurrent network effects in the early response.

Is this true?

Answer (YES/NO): NO